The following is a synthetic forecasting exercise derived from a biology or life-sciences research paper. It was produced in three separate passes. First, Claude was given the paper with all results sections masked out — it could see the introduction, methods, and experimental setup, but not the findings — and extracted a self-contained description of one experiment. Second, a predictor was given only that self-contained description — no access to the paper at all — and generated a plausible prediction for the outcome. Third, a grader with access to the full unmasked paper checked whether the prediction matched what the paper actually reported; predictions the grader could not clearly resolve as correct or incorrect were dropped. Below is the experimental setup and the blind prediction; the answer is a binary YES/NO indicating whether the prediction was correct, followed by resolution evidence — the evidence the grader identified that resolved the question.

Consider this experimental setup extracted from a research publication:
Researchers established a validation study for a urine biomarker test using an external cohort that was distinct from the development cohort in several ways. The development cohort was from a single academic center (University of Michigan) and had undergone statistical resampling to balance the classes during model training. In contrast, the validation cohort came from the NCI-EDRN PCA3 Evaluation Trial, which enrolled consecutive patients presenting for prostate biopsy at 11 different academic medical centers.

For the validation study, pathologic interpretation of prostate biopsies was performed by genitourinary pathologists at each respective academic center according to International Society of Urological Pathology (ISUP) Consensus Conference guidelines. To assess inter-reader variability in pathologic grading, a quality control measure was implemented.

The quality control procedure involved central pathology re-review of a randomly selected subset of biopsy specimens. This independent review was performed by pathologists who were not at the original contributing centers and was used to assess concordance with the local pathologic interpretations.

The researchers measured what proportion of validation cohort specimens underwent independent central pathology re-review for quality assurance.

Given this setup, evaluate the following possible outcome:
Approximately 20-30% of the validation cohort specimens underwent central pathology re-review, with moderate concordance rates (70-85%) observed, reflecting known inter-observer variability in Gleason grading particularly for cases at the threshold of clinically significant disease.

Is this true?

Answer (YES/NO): NO